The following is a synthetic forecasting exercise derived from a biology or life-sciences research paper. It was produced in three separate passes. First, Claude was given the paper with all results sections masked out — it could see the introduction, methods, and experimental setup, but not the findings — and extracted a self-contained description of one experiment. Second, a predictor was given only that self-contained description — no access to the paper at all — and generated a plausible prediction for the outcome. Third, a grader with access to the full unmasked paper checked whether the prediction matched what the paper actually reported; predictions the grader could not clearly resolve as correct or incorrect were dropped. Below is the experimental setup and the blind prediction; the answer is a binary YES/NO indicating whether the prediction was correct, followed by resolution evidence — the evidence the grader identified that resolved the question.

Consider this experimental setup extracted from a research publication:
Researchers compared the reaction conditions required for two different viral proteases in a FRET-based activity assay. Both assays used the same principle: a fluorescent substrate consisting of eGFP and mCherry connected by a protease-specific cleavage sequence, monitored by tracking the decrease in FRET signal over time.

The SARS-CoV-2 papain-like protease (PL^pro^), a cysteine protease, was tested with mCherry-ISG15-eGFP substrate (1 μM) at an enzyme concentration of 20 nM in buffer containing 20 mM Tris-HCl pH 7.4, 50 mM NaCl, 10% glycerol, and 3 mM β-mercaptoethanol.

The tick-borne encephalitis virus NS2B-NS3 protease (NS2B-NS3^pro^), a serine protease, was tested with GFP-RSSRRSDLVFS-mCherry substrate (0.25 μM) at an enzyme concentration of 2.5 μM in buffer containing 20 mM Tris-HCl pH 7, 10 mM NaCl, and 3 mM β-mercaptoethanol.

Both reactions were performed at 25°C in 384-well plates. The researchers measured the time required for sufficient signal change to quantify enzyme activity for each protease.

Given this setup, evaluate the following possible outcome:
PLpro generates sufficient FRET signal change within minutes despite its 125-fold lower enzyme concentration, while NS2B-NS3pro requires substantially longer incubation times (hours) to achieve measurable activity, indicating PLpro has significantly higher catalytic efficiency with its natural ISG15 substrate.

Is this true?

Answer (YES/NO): NO